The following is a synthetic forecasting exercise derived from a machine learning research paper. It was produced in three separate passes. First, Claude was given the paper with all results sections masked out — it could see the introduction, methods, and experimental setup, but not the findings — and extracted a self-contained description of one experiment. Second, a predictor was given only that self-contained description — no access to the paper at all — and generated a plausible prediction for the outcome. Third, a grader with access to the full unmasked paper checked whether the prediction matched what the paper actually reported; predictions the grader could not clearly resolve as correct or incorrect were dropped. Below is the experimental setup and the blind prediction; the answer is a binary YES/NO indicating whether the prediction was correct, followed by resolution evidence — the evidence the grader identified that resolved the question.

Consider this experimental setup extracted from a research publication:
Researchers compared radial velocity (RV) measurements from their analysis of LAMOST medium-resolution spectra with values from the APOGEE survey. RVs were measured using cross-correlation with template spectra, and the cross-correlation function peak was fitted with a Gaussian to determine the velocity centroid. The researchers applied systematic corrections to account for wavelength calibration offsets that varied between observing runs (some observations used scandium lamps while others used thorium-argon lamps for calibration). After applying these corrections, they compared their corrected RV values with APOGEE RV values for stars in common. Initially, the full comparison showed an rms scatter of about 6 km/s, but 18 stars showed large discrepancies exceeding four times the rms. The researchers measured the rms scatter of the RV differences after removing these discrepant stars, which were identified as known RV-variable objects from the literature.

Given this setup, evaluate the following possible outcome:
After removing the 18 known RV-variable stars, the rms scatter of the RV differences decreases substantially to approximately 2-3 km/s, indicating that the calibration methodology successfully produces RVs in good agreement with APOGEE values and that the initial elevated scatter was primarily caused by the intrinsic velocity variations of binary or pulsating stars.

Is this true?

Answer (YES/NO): NO